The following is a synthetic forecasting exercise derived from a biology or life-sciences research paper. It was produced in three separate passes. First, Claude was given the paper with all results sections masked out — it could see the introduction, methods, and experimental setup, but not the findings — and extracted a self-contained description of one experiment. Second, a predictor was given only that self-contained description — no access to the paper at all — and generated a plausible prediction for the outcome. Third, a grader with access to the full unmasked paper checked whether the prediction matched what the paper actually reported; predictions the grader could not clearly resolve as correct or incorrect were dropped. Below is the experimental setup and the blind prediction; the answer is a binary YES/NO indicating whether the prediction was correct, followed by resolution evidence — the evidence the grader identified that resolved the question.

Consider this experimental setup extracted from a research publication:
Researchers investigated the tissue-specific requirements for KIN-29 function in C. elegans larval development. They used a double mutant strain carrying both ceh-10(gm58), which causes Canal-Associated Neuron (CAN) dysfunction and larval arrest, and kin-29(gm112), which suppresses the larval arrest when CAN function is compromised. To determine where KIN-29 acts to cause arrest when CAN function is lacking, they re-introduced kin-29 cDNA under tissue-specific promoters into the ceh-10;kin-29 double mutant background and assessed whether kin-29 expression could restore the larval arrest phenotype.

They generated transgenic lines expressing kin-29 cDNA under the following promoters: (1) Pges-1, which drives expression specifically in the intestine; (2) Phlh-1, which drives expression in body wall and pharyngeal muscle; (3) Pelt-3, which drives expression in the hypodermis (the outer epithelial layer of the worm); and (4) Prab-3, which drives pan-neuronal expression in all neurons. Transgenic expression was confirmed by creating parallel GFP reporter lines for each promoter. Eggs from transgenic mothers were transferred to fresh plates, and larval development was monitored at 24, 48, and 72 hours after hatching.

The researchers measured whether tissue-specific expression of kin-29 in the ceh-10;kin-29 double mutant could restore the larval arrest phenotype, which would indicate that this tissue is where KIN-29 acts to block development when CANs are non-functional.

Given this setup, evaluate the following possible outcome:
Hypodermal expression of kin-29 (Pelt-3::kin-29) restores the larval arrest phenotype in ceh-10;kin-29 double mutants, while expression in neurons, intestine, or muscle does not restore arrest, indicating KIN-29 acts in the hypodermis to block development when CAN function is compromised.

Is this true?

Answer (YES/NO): NO